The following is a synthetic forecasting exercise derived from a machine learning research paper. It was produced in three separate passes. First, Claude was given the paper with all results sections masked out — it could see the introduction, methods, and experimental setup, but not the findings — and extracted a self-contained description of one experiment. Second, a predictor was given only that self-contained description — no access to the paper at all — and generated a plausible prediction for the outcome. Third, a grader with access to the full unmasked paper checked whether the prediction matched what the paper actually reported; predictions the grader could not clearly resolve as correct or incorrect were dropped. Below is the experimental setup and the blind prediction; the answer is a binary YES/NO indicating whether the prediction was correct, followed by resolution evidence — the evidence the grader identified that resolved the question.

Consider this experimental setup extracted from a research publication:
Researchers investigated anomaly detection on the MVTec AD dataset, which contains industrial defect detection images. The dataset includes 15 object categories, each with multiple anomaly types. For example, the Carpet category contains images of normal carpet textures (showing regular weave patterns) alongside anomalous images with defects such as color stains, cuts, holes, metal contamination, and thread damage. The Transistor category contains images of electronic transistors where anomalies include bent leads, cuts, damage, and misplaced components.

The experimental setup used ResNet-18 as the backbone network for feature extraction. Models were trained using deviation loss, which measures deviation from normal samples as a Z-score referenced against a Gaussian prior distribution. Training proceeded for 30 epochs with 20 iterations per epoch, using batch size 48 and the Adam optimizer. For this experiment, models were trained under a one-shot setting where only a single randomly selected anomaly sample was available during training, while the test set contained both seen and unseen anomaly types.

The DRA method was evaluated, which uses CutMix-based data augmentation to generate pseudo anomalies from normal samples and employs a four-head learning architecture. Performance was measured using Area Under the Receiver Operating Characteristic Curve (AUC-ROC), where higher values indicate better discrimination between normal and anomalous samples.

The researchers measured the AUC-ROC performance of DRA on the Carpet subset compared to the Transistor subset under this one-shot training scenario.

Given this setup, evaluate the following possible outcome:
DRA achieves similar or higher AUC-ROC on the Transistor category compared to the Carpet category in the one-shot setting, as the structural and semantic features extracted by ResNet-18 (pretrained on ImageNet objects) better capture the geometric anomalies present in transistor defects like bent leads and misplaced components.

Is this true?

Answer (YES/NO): NO